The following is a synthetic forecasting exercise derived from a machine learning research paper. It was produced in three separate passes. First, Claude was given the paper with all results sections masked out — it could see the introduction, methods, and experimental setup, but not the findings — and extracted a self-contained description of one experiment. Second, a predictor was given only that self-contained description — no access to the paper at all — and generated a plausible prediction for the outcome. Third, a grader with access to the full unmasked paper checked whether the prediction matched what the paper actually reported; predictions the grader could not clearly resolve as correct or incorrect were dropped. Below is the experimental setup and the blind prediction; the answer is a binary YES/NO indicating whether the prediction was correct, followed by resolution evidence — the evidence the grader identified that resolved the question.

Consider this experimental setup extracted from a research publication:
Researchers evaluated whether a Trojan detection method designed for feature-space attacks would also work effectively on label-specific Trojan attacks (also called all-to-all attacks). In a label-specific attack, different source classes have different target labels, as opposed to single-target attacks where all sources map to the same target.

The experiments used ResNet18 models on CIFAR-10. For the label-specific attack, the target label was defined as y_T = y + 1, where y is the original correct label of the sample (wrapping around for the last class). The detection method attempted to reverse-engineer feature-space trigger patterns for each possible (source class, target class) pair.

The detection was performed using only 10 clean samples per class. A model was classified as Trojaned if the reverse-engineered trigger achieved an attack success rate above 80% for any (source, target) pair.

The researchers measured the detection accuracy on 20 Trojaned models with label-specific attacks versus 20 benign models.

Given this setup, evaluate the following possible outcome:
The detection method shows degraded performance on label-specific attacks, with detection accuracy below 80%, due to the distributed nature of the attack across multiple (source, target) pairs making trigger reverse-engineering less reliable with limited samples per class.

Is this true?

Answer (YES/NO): NO